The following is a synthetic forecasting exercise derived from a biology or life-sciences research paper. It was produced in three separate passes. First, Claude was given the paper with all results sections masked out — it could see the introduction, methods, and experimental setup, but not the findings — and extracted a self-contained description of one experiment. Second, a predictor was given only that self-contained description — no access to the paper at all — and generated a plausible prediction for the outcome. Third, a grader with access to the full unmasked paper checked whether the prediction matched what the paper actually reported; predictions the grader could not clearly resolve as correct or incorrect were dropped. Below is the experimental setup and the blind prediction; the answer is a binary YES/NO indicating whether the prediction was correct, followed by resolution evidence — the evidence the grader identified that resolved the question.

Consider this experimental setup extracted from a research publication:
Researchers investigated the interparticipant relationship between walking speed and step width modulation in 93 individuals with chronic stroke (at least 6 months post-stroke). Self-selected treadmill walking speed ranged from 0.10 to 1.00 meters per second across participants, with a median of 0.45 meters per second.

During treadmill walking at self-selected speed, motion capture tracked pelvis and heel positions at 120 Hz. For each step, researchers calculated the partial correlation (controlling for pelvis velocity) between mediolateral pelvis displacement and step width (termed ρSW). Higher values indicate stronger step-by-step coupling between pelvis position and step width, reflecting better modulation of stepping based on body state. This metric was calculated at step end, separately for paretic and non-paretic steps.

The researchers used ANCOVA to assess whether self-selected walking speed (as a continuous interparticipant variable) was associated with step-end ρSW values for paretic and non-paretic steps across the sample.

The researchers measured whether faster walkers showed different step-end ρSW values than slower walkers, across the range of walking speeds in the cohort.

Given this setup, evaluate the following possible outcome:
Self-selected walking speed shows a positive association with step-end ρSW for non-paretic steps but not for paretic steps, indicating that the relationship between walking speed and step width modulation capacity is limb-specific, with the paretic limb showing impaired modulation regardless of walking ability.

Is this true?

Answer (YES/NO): NO